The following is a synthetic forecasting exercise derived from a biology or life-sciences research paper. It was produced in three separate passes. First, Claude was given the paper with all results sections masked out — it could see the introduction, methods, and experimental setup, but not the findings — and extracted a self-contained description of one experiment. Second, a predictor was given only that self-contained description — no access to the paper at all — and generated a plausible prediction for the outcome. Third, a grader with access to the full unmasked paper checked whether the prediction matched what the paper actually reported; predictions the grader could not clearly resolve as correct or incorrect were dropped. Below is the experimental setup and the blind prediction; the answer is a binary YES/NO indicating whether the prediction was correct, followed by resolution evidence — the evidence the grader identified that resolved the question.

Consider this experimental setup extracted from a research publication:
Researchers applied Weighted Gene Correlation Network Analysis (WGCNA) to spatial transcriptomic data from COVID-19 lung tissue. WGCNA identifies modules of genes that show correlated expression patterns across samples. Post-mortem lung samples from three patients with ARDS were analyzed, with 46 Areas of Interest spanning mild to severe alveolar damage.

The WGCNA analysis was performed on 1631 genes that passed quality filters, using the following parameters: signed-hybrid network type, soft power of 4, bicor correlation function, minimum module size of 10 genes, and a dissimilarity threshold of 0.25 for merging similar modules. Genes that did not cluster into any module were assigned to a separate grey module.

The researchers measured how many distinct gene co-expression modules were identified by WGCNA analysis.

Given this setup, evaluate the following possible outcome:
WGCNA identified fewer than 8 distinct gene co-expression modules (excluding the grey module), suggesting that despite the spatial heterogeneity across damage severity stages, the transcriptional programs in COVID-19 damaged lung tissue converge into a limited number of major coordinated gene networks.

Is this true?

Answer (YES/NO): NO